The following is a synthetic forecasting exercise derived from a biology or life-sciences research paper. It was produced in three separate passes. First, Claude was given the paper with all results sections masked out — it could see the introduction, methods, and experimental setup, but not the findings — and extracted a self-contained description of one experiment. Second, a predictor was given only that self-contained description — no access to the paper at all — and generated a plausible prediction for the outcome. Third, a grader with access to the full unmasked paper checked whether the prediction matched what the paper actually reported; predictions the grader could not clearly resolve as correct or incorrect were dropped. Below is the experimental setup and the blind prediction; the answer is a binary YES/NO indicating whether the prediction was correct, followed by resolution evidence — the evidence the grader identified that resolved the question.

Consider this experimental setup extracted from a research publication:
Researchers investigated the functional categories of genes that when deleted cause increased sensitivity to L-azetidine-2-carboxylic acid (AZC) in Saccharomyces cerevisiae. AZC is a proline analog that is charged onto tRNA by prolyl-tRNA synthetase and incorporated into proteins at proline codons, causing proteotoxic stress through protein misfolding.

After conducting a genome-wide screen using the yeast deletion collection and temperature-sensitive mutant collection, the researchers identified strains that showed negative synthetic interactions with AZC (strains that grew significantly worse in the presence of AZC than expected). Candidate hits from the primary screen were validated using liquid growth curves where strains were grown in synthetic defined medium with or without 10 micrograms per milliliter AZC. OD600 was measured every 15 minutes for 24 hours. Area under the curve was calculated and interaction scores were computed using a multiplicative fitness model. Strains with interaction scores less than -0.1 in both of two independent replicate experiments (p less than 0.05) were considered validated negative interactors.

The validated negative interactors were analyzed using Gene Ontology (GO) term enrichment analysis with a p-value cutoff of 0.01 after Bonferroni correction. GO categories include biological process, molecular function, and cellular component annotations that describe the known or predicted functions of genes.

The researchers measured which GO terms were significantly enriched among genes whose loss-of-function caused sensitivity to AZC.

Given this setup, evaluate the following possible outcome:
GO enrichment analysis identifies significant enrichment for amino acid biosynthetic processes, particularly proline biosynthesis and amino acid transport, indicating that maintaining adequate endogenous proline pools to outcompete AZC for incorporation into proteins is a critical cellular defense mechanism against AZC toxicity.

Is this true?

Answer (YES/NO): NO